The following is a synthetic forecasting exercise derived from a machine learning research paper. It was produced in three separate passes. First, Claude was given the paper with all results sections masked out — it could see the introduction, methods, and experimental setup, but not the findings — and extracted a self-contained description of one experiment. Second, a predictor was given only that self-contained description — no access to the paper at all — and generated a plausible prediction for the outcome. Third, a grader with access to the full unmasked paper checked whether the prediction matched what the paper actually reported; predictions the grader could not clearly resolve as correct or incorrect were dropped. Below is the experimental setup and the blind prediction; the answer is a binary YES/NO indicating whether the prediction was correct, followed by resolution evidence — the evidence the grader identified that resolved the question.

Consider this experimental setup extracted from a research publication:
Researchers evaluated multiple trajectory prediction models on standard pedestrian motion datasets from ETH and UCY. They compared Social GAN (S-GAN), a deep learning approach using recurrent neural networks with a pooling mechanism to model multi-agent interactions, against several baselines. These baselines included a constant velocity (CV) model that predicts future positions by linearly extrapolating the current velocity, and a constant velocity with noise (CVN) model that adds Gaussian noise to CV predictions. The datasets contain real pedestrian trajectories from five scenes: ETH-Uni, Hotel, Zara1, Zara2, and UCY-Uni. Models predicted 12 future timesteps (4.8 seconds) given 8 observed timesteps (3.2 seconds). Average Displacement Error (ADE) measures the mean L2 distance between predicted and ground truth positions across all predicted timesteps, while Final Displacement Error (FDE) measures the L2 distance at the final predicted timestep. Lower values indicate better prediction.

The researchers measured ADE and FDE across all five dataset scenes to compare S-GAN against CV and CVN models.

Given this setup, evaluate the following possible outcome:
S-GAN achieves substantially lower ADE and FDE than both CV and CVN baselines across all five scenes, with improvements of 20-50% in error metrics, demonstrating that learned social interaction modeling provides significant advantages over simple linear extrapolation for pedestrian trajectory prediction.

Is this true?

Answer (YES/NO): NO